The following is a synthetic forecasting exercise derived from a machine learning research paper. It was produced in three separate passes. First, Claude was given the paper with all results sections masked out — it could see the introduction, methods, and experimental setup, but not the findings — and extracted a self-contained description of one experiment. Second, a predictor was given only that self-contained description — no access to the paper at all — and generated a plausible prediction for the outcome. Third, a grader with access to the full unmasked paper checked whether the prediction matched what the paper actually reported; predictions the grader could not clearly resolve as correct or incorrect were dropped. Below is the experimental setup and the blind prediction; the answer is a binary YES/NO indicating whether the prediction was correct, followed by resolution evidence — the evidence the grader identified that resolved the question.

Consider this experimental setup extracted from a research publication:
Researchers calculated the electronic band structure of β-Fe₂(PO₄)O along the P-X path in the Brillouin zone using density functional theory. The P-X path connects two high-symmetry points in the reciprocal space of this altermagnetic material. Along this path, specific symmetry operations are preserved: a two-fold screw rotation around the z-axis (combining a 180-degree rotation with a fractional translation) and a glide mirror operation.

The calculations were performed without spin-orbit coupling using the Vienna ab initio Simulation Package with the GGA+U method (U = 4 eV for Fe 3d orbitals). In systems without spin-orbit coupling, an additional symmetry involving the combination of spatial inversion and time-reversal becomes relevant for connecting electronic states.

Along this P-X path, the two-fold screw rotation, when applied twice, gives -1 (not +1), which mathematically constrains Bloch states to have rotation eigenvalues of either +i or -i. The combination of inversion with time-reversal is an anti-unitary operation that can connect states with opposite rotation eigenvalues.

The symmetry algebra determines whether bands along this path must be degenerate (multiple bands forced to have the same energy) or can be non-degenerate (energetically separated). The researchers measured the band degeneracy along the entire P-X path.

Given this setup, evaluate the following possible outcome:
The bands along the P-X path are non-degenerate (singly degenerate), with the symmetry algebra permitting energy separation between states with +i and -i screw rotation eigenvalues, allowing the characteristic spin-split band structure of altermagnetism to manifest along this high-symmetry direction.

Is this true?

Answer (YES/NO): NO